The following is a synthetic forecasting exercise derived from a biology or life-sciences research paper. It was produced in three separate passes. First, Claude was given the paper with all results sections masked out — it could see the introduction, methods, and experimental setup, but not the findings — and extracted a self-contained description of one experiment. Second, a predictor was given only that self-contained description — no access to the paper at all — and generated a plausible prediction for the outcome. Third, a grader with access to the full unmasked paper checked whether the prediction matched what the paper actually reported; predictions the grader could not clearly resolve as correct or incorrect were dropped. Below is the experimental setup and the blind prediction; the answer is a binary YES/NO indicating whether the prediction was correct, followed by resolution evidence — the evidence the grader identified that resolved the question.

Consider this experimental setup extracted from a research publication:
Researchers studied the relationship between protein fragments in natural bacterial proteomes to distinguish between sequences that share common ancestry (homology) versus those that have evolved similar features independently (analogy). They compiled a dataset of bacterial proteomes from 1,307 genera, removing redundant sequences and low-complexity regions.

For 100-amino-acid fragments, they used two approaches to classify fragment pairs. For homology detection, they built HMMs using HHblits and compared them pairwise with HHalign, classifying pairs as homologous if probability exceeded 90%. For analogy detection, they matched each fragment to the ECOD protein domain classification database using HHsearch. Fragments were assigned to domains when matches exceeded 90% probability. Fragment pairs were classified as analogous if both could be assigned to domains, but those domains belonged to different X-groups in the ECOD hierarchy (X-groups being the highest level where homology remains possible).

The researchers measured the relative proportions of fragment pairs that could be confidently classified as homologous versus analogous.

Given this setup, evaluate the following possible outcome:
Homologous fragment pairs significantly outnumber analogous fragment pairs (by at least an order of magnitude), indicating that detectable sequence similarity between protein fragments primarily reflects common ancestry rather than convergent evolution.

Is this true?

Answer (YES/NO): NO